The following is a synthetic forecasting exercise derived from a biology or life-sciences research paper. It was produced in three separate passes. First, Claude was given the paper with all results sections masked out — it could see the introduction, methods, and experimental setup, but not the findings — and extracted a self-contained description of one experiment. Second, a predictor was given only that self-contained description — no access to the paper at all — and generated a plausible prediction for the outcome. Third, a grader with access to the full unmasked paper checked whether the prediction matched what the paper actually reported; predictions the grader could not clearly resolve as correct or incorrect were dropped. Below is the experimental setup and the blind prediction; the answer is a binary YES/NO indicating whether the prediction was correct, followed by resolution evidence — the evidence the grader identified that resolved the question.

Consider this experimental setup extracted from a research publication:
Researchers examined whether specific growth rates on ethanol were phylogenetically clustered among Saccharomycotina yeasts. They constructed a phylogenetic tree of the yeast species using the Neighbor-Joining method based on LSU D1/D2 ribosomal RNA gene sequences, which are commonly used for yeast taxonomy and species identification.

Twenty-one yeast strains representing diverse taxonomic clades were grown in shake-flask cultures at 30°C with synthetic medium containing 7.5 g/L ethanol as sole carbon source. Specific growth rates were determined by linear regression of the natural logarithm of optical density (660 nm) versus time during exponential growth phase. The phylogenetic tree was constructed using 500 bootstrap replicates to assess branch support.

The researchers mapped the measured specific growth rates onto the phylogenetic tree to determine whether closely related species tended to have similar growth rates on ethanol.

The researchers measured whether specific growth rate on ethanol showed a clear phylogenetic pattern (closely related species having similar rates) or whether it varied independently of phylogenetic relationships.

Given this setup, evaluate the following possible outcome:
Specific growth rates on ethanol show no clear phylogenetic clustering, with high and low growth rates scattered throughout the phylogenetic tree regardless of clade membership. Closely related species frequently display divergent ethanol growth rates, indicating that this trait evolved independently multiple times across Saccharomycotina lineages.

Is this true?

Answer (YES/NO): YES